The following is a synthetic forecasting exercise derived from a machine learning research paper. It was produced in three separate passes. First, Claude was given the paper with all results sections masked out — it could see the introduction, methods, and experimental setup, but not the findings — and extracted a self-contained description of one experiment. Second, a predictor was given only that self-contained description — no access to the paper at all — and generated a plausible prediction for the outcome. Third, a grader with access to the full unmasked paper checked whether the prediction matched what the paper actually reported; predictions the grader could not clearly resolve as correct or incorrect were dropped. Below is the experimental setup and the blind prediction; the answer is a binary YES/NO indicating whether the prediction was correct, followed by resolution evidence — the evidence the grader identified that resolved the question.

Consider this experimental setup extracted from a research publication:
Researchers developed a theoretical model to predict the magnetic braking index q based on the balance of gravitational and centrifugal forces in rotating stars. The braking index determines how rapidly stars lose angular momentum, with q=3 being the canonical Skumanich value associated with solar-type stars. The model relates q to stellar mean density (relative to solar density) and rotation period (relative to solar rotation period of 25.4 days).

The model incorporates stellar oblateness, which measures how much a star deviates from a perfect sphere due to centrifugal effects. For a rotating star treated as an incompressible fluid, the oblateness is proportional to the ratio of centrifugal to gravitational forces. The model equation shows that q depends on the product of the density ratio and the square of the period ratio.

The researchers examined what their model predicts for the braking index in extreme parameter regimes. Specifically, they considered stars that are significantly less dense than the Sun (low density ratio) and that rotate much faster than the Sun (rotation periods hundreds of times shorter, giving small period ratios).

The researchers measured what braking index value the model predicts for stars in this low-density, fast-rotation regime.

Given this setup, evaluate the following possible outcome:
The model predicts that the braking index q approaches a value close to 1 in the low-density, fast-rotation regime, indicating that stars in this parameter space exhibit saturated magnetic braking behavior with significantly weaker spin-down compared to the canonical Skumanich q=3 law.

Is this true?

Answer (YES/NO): YES